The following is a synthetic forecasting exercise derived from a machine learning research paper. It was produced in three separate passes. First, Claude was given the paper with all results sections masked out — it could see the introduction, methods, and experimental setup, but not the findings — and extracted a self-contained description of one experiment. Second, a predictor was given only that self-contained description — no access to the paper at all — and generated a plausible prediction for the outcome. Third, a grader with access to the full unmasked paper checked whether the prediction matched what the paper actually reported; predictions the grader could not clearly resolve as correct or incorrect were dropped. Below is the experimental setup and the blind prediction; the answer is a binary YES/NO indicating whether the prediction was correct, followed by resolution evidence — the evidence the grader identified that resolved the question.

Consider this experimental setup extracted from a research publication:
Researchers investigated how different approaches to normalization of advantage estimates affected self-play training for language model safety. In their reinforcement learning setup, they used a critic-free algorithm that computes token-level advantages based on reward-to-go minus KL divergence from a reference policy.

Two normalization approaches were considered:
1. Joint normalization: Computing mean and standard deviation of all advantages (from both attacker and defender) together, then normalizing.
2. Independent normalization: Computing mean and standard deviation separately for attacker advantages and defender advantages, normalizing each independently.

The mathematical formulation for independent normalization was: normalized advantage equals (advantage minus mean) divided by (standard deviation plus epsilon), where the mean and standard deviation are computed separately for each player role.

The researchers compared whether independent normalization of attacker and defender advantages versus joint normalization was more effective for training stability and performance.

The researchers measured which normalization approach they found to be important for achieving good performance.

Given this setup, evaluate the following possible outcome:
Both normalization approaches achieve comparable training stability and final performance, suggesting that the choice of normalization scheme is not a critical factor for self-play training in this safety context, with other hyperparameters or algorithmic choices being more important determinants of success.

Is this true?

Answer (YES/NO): NO